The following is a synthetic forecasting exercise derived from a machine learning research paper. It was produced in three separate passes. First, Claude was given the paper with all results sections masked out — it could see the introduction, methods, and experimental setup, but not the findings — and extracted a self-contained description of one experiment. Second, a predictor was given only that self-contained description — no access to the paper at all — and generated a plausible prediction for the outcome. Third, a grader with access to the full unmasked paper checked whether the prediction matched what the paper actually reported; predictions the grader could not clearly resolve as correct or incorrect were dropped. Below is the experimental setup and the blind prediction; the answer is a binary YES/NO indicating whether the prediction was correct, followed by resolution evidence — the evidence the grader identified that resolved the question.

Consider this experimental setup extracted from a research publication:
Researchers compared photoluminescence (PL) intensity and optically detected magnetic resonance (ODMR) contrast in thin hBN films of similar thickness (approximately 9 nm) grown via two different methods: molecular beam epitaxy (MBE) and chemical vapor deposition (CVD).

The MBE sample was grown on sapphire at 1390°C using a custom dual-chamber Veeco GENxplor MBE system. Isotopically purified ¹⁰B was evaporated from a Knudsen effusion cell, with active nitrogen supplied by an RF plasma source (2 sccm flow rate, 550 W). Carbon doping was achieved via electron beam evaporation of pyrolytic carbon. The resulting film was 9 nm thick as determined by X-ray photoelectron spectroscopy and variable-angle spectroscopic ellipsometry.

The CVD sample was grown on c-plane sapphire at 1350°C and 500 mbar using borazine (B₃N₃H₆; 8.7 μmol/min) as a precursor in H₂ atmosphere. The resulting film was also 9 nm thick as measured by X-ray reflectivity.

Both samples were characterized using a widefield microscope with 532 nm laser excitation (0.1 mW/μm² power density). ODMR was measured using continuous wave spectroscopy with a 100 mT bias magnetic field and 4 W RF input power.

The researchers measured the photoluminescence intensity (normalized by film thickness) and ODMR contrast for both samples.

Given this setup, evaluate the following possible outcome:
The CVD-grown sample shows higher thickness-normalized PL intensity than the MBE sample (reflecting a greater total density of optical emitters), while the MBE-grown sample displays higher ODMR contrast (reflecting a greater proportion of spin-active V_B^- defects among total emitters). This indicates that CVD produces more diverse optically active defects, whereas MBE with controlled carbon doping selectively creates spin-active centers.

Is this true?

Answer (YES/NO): NO